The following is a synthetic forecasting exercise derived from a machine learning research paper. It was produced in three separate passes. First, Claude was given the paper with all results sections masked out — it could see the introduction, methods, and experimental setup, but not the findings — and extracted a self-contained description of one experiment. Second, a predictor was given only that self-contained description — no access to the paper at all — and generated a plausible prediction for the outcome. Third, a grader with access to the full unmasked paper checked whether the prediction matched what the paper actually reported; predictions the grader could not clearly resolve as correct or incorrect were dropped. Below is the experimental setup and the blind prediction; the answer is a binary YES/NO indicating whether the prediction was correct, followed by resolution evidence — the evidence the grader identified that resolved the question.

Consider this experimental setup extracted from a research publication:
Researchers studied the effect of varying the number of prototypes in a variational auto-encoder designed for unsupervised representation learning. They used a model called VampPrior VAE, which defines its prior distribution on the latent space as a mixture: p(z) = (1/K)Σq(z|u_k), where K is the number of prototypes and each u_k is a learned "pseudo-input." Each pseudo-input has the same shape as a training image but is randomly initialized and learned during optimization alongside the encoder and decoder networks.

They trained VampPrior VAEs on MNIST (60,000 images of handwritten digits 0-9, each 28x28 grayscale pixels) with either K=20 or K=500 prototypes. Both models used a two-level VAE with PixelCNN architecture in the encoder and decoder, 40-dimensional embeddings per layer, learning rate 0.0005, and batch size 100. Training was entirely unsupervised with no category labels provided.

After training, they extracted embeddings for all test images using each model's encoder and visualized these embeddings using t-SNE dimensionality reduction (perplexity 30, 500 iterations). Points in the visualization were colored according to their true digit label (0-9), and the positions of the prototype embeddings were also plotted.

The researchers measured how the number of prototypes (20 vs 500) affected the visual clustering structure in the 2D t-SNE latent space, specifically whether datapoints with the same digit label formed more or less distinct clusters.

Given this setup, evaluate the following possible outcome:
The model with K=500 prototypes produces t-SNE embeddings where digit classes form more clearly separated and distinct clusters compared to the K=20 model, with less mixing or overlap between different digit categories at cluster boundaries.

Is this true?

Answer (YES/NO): NO